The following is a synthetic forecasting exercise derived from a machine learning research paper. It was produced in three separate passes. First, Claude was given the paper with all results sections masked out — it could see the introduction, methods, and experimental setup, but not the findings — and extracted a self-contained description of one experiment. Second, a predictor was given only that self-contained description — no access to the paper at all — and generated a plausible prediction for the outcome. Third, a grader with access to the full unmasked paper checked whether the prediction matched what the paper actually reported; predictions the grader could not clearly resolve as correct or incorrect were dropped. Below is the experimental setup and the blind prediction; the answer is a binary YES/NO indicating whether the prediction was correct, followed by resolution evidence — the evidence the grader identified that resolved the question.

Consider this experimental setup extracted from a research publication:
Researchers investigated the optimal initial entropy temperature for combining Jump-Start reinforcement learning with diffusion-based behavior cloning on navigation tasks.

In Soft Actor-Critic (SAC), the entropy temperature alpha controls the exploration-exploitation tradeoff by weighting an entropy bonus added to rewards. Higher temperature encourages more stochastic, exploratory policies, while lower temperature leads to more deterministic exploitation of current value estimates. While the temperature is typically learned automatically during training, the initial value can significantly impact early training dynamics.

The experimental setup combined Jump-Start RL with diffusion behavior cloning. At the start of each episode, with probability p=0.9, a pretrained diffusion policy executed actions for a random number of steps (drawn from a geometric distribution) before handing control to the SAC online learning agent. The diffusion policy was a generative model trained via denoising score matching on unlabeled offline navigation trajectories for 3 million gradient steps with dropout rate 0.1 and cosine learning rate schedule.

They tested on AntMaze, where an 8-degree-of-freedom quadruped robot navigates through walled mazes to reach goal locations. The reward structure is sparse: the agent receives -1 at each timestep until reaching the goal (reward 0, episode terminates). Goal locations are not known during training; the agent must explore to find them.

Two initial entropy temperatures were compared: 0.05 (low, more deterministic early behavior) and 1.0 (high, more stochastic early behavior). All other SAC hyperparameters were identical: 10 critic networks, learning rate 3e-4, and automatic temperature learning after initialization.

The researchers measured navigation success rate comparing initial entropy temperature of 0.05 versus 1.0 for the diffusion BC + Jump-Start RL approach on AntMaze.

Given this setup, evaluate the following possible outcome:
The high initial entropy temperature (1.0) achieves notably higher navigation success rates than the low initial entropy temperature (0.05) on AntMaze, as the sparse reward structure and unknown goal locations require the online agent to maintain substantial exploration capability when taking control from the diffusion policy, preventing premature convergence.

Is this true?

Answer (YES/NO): YES